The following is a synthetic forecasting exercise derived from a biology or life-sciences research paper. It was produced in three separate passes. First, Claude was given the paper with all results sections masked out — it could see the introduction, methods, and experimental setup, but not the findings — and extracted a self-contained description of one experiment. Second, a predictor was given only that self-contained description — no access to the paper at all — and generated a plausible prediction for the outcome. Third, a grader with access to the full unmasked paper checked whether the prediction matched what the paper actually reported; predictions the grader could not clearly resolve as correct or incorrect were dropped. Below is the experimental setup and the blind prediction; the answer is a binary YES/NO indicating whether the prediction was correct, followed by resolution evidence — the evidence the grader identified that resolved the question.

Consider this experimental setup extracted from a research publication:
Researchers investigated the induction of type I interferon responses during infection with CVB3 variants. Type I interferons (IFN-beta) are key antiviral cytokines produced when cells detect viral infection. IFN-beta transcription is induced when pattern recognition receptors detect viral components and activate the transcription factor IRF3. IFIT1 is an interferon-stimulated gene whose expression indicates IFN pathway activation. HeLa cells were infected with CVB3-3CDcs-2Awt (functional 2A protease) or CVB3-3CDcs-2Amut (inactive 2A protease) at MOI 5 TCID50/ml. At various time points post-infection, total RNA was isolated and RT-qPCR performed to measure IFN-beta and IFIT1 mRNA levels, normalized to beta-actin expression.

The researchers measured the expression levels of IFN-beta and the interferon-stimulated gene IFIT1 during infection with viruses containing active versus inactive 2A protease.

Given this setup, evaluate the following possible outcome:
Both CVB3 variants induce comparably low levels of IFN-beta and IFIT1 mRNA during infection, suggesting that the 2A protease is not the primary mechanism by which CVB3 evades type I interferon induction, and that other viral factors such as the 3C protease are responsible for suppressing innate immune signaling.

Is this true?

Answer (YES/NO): NO